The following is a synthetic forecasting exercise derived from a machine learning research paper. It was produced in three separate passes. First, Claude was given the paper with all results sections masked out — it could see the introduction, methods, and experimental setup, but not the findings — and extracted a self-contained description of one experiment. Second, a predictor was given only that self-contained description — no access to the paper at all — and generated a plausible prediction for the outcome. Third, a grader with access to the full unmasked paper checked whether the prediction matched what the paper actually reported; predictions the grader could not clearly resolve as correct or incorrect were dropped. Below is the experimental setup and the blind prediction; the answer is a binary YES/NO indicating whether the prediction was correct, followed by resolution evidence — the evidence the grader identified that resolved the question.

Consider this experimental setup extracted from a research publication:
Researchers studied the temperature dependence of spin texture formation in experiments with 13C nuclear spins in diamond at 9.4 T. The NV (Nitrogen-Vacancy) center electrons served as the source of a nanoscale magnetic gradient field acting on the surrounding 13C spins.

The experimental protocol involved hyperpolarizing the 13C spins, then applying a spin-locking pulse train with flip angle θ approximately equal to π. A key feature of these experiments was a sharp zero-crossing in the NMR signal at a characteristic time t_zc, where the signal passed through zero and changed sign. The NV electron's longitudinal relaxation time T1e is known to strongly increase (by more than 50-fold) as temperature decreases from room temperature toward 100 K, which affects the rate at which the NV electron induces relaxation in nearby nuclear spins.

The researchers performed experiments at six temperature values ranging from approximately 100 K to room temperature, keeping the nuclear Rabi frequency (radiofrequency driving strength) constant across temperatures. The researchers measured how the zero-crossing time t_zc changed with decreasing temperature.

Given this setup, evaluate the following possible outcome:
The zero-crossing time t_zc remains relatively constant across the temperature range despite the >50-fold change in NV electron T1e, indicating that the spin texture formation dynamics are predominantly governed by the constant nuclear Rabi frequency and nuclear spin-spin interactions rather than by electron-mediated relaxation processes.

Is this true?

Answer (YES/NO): NO